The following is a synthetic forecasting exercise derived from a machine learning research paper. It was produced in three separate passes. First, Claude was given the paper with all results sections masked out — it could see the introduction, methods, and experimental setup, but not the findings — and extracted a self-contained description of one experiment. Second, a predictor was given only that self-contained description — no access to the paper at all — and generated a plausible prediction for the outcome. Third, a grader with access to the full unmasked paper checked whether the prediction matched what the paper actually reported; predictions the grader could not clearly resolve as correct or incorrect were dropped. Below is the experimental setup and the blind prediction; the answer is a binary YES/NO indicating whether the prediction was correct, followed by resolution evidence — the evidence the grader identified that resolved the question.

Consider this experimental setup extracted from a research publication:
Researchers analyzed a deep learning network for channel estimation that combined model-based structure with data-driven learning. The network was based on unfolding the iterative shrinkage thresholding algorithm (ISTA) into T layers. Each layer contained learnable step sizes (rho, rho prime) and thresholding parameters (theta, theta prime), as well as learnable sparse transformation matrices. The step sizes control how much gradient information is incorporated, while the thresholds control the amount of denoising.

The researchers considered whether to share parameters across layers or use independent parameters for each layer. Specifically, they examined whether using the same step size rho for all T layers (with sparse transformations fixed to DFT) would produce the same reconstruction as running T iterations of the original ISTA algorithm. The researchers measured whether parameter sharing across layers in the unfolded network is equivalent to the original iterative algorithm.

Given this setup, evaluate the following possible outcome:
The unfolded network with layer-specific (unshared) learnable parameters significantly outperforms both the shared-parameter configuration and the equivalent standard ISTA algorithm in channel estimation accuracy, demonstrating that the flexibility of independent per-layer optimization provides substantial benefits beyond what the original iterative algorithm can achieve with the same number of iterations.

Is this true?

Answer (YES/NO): NO